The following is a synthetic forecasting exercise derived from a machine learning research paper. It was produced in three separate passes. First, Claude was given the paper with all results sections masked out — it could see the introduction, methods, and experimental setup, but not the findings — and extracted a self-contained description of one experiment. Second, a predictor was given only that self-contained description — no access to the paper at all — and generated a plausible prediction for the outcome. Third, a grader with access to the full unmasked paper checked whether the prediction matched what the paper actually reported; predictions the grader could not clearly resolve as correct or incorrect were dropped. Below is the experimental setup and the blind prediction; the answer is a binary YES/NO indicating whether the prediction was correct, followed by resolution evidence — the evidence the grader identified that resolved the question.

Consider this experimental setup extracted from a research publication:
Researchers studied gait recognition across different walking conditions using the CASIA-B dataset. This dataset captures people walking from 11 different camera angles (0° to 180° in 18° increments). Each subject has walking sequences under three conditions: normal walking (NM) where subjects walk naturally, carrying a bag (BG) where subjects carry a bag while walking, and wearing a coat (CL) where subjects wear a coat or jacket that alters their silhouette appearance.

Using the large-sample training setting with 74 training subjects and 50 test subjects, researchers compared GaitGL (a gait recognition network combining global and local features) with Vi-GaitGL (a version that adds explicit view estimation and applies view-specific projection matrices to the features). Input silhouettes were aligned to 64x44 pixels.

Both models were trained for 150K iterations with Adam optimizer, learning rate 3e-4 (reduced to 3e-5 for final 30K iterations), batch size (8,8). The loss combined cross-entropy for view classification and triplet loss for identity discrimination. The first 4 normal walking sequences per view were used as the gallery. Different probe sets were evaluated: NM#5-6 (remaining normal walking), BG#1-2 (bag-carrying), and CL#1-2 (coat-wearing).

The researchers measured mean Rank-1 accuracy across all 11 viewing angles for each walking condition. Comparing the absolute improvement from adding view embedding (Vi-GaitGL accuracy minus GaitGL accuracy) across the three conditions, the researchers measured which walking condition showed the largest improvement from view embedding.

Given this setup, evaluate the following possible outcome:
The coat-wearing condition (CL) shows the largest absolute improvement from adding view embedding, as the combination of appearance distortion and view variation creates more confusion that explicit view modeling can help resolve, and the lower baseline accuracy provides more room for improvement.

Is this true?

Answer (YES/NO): YES